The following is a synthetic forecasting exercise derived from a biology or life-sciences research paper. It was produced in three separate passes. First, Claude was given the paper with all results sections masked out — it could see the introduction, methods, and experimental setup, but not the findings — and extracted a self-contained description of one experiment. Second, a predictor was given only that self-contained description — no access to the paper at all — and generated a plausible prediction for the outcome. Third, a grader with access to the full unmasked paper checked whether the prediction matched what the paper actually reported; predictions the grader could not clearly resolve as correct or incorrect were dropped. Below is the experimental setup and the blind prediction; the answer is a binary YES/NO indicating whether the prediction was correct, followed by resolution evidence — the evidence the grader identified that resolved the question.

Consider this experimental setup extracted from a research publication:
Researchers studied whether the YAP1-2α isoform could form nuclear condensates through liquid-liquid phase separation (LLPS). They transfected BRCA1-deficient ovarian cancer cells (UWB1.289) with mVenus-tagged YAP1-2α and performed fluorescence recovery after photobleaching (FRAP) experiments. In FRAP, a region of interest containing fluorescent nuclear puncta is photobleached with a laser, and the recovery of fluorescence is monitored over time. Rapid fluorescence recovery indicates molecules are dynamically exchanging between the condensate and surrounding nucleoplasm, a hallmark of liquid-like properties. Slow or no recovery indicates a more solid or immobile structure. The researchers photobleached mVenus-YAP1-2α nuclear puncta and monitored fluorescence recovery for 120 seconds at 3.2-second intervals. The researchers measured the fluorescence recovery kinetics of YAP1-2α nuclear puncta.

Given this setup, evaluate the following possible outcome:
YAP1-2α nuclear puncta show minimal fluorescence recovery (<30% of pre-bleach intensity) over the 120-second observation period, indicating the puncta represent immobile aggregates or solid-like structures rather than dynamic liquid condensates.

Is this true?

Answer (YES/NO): NO